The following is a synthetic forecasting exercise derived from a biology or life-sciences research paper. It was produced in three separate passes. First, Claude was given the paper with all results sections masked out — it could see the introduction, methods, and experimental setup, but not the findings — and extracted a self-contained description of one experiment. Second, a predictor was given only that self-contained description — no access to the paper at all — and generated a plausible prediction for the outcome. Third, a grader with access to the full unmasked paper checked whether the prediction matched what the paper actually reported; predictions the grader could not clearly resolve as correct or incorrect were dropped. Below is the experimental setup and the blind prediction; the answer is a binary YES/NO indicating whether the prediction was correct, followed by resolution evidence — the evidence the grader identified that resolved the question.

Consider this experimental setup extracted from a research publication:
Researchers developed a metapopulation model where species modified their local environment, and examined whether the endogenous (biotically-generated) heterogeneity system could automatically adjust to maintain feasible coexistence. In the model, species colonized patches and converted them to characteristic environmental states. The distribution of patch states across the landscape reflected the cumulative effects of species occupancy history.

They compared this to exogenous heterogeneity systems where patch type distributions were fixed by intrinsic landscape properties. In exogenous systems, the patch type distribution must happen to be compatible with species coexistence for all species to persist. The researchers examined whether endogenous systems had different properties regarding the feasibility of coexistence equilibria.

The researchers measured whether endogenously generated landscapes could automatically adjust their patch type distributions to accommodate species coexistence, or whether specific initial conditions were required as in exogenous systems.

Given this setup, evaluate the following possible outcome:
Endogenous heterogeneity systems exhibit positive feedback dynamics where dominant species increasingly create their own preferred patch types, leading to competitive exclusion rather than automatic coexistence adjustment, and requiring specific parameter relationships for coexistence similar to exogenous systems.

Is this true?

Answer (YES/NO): NO